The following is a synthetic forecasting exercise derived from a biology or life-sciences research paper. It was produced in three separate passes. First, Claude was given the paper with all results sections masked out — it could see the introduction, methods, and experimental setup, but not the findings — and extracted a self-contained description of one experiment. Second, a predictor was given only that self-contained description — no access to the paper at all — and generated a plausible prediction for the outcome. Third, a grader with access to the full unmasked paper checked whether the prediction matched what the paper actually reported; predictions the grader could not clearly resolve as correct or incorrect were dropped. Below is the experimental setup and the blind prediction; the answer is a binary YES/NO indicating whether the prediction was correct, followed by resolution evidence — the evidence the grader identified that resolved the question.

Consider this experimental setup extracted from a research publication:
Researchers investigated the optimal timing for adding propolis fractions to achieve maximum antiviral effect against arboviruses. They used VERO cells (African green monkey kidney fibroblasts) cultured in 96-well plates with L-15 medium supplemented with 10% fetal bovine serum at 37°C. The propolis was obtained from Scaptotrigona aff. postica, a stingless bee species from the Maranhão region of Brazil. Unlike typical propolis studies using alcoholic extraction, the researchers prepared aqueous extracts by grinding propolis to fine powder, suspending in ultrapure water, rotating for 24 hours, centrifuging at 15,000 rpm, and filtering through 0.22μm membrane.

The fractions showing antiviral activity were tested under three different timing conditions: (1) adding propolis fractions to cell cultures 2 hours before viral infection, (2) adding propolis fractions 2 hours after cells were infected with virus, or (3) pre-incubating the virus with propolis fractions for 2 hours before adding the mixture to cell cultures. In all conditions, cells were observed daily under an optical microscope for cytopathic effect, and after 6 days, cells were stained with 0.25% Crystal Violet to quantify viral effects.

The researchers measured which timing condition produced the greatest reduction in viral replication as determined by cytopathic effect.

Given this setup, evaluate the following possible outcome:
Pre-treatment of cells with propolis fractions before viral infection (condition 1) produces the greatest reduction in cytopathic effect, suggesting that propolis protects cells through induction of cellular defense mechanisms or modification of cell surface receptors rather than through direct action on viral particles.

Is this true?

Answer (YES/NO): NO